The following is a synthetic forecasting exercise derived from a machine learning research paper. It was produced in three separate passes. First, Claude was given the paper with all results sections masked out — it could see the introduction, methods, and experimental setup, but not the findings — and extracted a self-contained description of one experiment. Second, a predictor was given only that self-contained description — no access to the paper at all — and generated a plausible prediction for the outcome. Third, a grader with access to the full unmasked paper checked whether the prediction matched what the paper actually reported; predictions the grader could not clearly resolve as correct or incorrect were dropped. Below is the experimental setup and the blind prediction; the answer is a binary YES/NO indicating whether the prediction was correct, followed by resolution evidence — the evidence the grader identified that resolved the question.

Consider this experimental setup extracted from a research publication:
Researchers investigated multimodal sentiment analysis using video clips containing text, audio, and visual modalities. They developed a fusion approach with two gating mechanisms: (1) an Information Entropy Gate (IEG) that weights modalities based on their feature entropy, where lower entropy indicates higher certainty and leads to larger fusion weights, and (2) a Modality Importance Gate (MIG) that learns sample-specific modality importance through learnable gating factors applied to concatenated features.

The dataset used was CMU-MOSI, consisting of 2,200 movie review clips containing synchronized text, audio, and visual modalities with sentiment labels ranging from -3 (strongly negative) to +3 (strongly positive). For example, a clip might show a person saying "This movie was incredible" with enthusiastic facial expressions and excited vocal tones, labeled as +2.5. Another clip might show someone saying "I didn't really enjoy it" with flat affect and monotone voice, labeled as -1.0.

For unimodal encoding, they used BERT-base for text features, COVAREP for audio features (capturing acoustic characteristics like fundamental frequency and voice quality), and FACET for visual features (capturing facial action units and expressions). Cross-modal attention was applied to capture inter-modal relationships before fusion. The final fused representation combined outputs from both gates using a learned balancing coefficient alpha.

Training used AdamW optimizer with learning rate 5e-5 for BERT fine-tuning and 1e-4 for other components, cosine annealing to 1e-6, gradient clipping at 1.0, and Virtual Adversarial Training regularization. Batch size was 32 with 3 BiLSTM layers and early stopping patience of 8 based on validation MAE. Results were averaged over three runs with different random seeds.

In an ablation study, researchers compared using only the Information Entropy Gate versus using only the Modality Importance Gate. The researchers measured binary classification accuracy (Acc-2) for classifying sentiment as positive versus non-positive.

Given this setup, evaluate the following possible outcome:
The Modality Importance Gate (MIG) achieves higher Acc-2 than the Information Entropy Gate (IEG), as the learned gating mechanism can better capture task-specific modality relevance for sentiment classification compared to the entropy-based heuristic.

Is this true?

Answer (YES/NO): YES